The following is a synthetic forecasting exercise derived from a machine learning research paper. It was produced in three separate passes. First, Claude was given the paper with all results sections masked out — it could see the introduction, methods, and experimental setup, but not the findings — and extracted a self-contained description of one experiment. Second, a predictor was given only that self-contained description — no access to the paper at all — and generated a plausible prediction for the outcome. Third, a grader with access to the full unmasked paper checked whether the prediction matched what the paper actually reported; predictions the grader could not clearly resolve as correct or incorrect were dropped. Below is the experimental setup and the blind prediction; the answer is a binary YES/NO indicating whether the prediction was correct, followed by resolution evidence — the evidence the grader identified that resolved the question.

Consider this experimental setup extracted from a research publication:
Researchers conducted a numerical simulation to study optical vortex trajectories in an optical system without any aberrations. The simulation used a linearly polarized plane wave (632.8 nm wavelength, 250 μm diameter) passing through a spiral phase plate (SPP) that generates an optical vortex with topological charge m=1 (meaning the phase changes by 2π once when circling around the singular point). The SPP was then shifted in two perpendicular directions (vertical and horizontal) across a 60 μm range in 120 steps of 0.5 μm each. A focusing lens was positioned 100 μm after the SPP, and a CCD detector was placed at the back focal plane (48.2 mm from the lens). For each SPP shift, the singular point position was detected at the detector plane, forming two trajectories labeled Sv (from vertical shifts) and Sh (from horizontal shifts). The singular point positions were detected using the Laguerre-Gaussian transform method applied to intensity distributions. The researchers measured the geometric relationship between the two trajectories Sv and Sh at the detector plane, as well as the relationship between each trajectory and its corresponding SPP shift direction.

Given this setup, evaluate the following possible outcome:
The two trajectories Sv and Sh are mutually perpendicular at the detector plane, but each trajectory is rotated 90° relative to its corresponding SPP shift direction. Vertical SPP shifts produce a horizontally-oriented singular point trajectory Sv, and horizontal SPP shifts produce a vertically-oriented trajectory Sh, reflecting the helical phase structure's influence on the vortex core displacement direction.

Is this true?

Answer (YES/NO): YES